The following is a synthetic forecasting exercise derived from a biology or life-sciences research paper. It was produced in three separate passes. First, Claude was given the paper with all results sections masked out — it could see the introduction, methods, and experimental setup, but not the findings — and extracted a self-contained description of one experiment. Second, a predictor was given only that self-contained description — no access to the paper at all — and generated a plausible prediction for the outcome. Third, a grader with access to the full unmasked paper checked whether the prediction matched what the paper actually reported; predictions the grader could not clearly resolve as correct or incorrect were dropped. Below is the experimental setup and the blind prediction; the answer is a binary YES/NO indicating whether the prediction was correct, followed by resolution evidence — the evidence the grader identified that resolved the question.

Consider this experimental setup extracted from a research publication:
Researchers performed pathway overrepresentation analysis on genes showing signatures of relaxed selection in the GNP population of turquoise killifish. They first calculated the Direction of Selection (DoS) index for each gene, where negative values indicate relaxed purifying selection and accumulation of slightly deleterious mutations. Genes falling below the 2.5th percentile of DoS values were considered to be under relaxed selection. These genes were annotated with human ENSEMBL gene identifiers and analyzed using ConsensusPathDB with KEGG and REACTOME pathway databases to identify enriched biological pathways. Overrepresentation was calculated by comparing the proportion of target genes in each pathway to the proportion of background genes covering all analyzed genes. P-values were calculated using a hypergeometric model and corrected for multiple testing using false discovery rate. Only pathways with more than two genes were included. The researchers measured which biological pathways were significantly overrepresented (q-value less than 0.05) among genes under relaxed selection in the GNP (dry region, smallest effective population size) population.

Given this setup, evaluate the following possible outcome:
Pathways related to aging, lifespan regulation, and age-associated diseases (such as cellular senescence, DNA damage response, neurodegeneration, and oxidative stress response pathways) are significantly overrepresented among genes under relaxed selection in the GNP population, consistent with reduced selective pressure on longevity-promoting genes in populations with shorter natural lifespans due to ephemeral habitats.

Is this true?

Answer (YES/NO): YES